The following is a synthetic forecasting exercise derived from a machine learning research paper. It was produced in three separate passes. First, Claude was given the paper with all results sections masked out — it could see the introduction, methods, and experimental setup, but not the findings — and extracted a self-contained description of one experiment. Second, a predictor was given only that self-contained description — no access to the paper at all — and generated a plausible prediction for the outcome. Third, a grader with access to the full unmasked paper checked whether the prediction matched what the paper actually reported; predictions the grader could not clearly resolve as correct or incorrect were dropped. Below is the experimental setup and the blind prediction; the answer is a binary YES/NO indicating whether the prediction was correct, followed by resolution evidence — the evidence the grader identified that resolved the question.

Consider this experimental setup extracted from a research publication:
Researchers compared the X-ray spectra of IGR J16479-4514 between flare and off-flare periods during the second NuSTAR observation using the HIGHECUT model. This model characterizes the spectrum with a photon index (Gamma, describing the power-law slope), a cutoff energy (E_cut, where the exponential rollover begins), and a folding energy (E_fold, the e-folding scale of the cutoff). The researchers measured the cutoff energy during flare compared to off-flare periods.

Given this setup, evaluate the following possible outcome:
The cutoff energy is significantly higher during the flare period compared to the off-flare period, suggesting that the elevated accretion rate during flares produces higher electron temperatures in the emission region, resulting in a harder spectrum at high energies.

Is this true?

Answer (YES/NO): NO